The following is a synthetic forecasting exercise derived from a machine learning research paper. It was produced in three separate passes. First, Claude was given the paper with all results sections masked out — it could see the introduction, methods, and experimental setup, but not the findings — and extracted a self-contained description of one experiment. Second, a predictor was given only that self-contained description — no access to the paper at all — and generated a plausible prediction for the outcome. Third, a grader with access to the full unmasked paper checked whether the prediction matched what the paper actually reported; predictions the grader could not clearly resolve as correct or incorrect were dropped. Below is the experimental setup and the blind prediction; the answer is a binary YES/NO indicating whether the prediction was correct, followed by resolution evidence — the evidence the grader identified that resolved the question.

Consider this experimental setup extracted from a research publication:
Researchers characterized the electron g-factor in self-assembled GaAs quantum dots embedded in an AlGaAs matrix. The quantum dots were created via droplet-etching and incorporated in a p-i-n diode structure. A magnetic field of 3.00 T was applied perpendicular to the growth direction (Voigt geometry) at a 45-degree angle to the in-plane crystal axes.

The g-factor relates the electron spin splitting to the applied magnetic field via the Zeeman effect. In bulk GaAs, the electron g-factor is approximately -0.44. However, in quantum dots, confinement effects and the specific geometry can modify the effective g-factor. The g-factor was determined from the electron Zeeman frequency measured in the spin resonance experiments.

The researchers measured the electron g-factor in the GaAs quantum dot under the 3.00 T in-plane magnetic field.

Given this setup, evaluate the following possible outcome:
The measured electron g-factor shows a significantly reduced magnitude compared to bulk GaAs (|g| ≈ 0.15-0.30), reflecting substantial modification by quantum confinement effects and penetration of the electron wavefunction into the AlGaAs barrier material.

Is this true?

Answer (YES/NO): NO